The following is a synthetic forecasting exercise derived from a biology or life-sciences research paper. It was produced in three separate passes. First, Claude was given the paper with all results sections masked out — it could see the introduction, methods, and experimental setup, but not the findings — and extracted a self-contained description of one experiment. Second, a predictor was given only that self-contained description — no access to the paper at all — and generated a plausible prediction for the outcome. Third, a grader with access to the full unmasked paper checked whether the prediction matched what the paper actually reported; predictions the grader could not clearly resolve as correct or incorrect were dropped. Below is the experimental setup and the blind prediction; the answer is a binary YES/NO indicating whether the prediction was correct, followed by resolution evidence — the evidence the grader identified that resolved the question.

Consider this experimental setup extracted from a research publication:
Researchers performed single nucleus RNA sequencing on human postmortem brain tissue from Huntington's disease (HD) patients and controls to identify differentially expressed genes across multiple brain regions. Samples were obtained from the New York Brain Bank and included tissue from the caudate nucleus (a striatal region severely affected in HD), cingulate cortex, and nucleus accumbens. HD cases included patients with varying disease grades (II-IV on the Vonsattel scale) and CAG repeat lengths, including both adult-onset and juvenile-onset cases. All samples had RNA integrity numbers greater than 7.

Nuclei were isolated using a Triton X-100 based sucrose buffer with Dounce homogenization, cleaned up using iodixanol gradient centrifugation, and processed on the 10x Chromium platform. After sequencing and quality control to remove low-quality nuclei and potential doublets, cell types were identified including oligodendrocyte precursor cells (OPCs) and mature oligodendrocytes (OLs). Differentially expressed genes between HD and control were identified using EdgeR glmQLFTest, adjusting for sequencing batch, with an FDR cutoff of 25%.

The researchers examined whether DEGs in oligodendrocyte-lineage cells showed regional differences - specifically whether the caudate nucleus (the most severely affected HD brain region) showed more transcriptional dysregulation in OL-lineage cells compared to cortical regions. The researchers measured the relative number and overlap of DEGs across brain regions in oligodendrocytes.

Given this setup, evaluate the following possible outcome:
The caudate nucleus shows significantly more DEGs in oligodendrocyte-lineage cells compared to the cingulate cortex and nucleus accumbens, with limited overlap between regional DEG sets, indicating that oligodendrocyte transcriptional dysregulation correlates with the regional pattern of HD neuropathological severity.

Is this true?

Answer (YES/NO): NO